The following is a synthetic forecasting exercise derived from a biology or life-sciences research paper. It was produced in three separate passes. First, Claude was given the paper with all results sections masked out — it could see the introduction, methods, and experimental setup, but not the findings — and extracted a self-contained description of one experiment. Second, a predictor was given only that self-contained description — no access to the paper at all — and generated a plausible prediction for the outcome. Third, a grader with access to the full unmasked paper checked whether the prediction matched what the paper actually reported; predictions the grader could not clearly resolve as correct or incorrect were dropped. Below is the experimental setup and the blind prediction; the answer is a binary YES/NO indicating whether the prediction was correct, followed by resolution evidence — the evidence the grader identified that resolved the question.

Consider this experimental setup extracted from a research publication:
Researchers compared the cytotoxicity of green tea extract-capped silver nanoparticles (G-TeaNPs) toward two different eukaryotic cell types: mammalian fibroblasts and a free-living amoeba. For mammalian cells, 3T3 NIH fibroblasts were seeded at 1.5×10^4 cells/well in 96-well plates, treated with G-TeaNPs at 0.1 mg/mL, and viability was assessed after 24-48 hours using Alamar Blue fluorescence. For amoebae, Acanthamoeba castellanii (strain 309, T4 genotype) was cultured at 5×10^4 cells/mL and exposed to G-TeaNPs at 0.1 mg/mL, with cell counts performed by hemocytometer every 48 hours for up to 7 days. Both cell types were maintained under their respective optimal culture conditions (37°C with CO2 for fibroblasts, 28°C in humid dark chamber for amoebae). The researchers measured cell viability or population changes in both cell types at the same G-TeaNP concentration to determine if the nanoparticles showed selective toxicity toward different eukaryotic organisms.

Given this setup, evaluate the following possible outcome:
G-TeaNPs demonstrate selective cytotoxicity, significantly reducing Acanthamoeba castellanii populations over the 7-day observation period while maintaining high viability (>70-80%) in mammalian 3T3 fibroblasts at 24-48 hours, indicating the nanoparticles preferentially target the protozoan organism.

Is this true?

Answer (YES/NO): NO